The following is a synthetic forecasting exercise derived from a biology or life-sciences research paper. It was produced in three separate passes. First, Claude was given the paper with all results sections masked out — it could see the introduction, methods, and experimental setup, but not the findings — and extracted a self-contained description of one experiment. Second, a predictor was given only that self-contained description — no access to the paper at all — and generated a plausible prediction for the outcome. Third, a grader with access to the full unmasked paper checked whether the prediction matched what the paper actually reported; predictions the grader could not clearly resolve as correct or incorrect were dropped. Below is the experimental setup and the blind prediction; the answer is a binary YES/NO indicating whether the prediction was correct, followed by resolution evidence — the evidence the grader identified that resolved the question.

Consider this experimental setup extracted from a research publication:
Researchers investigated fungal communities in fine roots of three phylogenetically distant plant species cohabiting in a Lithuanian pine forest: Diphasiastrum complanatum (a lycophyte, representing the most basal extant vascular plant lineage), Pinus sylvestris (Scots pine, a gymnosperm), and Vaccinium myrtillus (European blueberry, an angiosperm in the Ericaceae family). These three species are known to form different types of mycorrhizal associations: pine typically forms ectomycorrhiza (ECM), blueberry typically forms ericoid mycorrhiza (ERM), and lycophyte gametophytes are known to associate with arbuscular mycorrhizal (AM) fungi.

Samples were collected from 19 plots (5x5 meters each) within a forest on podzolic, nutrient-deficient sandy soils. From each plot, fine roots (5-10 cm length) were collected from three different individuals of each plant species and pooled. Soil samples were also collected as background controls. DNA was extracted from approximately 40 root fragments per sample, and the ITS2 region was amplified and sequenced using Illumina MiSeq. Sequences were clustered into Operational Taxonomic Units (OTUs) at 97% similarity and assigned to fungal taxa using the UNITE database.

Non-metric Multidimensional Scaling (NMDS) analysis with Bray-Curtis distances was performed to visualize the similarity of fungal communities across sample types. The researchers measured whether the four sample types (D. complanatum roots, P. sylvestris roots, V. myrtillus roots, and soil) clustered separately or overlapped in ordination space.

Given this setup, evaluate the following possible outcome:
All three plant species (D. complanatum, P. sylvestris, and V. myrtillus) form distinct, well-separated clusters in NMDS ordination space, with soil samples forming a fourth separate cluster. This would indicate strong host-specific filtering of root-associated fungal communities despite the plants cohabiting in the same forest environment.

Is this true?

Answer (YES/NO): NO